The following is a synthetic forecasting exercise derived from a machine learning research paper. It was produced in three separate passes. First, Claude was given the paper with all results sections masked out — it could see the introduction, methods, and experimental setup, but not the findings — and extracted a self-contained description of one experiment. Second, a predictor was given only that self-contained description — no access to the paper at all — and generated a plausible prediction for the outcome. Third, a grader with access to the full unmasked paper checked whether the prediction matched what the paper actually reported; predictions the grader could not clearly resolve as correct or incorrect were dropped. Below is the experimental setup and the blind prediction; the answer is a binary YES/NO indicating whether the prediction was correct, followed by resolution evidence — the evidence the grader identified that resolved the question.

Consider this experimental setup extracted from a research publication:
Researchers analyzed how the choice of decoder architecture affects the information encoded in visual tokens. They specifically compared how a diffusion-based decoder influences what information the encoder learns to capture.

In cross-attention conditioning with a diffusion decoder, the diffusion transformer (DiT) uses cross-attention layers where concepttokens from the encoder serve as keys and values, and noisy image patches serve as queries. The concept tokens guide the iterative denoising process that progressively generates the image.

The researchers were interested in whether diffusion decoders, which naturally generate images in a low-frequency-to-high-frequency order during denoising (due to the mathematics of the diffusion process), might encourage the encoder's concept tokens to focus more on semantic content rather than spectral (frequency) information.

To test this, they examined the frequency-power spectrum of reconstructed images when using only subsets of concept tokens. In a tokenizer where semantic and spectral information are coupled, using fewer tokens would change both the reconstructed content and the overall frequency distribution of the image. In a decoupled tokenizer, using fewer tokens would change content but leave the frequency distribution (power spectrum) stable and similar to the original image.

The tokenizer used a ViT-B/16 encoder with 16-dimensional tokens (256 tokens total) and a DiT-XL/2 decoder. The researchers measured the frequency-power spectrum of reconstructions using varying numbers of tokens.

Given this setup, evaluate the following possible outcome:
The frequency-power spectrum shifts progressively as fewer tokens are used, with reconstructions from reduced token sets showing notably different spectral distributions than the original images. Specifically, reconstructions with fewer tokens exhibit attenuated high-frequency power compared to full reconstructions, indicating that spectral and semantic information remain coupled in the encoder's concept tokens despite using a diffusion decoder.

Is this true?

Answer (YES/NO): NO